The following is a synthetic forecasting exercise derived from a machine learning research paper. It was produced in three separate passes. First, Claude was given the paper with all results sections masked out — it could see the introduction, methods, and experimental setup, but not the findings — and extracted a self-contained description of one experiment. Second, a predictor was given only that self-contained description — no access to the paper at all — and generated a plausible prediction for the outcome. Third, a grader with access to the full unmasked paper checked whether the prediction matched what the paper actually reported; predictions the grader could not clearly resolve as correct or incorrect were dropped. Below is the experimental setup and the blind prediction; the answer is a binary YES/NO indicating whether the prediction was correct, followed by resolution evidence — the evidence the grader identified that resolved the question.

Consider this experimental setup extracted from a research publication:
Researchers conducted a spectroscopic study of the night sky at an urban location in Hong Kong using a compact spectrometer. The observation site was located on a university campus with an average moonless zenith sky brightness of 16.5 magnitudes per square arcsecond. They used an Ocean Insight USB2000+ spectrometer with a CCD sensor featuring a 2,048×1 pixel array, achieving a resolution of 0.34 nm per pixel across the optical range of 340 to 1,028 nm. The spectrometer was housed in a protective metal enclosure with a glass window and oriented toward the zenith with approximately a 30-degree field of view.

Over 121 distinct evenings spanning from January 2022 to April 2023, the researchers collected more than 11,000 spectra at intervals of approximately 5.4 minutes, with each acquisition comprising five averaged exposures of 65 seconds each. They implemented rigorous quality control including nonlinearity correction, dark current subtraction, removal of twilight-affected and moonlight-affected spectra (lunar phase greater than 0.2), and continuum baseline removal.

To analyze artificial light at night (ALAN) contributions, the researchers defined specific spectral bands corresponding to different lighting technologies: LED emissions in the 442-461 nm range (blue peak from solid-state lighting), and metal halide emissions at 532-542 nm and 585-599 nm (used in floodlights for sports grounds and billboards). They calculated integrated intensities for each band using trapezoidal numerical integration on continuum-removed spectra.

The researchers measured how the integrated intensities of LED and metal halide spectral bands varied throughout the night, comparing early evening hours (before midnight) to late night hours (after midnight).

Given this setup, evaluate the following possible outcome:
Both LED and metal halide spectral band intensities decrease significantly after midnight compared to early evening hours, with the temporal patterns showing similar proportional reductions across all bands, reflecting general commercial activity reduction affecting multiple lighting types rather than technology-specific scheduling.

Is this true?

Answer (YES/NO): NO